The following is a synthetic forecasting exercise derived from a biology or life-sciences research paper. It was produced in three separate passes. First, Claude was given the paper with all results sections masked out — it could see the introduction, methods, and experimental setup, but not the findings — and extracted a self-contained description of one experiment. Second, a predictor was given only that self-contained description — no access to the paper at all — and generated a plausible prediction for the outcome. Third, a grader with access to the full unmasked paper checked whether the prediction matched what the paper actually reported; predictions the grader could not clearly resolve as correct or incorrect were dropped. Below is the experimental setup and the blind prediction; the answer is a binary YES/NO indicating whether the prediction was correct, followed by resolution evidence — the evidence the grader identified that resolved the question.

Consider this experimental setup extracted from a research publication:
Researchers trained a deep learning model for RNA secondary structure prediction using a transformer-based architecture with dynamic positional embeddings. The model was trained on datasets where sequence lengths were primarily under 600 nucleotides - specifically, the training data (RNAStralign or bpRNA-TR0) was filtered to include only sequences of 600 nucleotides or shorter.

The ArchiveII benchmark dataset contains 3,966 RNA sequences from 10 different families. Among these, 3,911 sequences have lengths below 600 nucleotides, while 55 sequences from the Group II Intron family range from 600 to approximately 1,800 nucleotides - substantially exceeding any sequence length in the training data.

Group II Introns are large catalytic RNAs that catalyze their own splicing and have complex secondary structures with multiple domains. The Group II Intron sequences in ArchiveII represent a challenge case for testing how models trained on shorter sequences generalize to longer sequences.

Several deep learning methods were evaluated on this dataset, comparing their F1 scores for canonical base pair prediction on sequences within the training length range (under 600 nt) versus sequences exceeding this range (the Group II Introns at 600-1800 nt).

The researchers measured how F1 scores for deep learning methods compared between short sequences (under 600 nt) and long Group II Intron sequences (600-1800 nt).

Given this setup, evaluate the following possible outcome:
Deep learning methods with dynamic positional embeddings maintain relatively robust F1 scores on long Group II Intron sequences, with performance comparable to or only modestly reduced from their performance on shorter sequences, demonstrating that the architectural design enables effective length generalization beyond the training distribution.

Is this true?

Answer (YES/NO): NO